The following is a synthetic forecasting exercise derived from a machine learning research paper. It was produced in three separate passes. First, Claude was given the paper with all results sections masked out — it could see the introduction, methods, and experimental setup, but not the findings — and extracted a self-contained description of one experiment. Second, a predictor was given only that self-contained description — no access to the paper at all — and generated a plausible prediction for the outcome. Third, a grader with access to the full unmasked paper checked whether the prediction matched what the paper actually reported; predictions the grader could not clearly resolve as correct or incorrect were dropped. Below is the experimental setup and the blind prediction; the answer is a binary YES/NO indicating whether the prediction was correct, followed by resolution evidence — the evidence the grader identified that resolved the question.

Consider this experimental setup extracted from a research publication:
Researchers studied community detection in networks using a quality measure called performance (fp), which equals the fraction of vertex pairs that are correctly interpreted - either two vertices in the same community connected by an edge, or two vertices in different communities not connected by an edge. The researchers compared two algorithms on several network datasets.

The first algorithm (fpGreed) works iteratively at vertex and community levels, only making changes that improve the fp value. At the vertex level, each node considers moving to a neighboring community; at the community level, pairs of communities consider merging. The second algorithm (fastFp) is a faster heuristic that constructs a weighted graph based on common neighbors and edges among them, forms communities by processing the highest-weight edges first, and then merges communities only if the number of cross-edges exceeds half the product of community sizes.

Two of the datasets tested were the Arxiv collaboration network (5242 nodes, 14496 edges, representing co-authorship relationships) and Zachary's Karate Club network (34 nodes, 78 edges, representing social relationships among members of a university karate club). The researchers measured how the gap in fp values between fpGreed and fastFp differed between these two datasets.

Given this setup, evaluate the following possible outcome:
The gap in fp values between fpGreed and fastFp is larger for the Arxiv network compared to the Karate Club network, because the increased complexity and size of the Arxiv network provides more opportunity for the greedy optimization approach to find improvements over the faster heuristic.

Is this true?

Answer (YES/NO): NO